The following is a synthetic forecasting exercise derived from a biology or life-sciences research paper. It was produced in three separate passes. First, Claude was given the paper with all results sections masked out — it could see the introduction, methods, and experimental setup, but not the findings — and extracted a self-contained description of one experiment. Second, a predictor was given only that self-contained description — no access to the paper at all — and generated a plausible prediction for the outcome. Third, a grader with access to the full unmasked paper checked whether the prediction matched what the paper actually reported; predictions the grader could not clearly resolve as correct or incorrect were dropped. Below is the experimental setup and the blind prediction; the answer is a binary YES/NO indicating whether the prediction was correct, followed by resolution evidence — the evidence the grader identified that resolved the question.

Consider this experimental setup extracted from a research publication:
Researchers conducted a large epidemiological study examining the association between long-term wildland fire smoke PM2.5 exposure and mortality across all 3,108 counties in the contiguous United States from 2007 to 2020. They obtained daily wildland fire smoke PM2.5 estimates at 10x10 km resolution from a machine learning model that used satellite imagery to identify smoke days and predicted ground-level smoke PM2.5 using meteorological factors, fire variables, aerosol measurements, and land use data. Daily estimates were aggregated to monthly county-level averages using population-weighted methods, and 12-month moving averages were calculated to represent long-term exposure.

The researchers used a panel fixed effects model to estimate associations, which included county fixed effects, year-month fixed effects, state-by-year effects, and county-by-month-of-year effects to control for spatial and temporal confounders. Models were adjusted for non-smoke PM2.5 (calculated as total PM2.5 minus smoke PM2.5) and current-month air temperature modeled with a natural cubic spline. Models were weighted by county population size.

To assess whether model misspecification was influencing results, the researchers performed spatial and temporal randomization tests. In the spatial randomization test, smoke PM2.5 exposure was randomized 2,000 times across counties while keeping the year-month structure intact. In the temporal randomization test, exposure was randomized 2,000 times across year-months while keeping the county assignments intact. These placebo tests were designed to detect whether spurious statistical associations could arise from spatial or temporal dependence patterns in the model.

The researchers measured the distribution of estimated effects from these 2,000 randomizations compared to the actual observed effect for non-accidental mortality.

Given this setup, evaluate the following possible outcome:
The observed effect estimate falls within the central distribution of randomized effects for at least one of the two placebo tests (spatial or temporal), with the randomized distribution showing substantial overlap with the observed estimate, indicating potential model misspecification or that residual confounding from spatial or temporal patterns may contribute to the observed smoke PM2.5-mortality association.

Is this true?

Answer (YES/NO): NO